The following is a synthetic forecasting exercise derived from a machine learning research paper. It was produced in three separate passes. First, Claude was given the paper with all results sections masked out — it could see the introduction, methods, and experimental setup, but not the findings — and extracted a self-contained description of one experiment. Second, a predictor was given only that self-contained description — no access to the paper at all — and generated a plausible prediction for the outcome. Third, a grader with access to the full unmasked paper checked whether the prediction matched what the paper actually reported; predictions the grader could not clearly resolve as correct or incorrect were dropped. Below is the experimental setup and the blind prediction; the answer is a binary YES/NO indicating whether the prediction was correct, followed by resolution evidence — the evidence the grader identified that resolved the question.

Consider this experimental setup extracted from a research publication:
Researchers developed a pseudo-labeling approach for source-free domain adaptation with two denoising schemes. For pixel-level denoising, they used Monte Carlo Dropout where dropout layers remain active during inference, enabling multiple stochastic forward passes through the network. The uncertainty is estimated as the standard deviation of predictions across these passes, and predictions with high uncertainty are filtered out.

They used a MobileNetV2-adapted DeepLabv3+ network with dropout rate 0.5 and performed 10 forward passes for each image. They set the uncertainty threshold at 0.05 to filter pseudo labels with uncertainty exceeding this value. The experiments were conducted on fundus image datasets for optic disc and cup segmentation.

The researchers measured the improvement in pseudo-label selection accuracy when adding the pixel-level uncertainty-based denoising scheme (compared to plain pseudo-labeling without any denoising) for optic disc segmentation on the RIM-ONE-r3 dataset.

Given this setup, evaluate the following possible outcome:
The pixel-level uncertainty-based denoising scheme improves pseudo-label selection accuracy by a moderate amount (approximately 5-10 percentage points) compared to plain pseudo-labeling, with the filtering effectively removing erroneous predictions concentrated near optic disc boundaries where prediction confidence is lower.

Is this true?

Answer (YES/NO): NO